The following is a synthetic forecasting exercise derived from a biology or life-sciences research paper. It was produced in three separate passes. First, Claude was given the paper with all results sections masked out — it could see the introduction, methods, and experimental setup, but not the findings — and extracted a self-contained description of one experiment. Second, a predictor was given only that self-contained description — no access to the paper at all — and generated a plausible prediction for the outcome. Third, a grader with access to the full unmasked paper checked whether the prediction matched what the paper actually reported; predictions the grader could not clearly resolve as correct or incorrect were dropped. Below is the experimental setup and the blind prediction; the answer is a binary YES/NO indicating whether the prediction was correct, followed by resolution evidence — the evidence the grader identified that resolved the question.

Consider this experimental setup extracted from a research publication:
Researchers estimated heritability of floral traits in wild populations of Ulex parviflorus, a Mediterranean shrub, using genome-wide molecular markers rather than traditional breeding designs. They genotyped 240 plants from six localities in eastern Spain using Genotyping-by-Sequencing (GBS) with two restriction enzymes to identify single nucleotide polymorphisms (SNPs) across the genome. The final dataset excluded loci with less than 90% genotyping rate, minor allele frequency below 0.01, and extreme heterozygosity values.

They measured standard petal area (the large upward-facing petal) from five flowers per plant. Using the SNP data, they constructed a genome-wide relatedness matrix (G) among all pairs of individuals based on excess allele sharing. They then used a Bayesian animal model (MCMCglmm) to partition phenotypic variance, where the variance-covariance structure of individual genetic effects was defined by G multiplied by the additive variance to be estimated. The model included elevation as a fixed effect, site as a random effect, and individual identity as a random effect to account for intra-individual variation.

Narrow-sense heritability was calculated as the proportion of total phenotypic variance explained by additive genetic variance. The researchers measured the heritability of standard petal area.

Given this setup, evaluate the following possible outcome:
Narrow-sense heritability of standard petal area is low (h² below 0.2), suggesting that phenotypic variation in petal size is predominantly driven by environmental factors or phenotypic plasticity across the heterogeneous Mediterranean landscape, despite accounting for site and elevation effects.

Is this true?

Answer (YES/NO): YES